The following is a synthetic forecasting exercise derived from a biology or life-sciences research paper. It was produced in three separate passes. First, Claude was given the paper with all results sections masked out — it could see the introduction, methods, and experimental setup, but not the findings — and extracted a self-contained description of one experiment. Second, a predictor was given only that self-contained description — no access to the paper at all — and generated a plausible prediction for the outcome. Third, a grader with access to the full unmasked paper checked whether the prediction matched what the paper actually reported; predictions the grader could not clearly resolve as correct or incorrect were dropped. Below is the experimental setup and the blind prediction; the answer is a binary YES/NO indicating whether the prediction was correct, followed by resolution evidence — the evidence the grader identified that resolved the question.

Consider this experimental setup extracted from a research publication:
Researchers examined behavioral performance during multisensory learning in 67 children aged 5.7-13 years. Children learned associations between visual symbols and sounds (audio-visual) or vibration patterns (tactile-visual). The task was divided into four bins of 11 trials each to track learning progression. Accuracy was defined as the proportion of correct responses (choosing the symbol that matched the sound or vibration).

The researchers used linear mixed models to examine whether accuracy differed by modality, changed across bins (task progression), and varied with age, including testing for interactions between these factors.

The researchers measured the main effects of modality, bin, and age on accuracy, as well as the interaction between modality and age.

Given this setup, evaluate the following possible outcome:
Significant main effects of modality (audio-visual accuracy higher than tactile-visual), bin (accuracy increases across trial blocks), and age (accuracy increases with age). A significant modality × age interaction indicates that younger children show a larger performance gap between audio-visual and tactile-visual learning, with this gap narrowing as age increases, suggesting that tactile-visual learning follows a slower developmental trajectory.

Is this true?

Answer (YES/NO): NO